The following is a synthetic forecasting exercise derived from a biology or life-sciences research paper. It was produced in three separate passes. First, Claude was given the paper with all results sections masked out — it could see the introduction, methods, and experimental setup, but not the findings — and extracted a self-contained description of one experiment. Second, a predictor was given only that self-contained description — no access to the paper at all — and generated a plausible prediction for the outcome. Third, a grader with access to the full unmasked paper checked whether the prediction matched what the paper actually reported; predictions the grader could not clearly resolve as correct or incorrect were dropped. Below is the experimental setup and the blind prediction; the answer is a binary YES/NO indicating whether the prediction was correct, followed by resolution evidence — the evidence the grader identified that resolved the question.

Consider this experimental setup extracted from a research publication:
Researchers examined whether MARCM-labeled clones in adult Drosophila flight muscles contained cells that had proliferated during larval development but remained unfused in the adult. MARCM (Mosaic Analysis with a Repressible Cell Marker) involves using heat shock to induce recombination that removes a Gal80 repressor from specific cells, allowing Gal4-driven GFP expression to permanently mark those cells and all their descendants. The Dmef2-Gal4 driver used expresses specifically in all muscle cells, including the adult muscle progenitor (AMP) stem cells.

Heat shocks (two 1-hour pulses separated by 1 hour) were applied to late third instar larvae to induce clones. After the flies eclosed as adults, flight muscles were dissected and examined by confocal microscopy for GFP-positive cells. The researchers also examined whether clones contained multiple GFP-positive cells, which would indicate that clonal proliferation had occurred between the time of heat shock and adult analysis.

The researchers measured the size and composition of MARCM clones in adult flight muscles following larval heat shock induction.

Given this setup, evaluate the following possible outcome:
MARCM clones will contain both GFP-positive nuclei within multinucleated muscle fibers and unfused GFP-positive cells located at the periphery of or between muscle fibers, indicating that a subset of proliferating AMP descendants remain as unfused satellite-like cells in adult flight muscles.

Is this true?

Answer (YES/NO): NO